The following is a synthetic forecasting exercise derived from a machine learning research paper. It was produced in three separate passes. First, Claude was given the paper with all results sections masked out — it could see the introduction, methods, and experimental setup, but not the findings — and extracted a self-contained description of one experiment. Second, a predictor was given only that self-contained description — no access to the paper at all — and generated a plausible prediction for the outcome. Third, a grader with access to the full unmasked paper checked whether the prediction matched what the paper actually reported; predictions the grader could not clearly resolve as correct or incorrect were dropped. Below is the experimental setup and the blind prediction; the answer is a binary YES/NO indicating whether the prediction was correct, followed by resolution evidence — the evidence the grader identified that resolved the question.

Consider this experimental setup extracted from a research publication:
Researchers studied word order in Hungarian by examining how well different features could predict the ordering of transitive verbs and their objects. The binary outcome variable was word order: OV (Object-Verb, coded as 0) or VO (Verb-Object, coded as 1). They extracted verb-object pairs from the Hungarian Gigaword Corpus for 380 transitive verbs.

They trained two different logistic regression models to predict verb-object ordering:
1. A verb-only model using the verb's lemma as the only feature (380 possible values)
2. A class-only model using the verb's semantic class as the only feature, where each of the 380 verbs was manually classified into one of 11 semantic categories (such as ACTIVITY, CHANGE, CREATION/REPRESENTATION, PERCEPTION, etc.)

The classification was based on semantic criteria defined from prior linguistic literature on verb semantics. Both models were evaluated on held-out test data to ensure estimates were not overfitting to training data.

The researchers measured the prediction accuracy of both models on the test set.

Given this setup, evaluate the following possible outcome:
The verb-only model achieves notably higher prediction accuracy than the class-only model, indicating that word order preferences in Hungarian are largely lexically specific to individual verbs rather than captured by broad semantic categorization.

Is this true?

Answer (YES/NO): NO